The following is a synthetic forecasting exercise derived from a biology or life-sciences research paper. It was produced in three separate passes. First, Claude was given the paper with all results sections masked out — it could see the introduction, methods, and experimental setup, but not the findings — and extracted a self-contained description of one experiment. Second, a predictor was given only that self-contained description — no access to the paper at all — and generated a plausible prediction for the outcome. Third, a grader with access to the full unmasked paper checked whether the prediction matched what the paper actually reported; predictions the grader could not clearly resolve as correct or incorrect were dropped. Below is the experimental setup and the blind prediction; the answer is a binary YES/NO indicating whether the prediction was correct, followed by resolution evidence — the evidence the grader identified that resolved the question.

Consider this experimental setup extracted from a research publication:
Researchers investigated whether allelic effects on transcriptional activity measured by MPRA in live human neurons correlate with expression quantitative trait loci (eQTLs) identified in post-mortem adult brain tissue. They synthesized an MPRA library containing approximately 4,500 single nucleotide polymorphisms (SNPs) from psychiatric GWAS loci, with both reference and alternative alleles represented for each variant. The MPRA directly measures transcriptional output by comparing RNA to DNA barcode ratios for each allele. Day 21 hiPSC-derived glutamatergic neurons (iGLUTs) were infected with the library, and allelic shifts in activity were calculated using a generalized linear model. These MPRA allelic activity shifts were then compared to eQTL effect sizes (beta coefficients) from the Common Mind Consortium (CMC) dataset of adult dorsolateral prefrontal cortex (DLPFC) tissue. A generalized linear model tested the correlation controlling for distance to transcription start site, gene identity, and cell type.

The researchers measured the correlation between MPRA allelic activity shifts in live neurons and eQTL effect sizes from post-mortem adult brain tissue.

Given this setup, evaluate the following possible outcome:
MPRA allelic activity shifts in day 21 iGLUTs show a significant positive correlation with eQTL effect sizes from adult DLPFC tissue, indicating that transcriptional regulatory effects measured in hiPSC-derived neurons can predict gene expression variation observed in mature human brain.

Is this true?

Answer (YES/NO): NO